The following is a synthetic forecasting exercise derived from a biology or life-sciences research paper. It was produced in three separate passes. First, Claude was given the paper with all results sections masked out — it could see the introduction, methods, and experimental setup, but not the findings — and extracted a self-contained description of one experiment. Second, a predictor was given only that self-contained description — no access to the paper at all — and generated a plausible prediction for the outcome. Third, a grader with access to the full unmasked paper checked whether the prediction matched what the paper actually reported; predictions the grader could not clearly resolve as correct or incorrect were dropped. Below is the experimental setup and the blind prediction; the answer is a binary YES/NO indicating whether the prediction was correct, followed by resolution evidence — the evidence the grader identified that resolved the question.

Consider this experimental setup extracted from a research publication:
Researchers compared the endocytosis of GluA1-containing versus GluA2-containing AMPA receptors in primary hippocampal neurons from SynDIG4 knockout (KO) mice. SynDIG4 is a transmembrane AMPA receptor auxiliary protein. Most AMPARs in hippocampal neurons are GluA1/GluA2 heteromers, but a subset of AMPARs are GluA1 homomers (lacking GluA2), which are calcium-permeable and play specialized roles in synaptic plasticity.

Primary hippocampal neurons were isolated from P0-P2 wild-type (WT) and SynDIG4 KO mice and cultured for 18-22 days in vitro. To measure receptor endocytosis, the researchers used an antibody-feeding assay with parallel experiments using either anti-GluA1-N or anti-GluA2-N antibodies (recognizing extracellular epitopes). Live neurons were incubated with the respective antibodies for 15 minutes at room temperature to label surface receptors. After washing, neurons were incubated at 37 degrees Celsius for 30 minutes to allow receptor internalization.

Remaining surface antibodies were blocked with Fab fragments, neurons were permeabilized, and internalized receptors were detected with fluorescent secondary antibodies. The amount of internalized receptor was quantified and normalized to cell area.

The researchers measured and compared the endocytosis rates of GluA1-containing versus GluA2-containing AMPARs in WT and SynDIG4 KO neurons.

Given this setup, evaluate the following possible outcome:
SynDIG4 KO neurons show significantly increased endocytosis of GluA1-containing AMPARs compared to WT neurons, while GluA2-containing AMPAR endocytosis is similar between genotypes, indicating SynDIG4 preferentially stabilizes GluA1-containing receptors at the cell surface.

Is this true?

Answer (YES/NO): NO